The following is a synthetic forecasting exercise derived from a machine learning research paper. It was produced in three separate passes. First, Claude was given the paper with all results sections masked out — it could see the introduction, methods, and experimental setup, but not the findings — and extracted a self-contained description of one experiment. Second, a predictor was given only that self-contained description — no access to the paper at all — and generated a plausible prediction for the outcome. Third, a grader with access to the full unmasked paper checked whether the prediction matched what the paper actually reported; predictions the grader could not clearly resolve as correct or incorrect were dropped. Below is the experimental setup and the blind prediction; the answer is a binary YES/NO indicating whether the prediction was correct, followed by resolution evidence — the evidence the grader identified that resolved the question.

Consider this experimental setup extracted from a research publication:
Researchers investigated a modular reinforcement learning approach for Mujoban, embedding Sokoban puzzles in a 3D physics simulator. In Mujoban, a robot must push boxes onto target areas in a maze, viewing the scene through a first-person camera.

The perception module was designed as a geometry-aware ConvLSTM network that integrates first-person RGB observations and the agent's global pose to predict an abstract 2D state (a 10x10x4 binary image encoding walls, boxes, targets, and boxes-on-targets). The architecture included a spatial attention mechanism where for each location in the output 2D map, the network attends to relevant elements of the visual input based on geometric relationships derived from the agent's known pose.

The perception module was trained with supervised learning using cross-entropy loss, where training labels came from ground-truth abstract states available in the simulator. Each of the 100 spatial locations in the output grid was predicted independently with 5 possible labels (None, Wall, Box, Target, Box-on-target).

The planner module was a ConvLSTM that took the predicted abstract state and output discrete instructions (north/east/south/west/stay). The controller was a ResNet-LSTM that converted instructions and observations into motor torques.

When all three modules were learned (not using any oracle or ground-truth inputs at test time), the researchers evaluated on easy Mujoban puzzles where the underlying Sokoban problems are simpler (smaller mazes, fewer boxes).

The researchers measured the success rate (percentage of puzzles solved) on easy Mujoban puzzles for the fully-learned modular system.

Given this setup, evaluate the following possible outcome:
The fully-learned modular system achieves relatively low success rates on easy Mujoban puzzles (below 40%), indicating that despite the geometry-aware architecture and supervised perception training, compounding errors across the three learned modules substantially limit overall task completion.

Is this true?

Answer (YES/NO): NO